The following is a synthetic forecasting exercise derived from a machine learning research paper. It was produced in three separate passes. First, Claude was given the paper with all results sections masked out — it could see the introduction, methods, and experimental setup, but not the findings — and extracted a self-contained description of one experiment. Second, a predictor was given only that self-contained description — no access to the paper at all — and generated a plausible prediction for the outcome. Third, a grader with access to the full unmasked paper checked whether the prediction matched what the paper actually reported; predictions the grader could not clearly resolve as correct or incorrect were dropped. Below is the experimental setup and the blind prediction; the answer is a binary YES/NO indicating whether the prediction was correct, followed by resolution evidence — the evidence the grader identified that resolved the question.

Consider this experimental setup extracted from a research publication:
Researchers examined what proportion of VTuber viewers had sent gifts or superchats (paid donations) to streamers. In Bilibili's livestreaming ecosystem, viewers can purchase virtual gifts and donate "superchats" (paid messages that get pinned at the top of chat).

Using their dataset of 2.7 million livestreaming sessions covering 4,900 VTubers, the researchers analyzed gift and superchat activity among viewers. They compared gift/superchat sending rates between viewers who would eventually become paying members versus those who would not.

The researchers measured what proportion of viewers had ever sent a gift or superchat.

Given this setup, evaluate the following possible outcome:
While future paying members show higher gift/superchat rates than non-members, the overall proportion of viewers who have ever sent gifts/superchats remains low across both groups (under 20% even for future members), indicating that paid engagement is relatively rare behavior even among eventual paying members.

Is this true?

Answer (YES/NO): YES